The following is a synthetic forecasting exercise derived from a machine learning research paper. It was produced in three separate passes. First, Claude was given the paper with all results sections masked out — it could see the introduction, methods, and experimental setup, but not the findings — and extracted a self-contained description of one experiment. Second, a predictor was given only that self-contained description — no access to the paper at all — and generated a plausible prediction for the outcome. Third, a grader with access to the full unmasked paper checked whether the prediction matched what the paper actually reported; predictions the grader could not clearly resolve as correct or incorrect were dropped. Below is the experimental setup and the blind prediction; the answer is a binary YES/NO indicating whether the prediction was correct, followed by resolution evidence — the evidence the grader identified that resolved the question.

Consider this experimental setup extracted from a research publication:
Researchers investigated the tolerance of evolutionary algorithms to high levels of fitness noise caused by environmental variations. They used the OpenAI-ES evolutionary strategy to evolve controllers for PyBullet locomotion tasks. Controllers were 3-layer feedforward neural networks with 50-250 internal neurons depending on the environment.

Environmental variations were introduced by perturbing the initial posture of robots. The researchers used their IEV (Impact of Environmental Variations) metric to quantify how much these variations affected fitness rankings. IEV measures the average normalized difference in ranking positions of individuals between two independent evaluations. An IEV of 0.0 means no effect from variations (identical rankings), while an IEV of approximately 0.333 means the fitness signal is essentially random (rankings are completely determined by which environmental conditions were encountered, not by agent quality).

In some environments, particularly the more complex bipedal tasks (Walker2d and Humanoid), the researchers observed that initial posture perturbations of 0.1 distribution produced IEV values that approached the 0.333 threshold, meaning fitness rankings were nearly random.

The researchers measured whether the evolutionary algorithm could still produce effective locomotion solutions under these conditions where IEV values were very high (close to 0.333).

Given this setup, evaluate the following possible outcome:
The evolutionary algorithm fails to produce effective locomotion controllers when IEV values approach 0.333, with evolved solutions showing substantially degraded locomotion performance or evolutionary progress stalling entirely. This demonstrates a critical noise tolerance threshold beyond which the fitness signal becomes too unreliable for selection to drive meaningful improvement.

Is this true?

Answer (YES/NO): YES